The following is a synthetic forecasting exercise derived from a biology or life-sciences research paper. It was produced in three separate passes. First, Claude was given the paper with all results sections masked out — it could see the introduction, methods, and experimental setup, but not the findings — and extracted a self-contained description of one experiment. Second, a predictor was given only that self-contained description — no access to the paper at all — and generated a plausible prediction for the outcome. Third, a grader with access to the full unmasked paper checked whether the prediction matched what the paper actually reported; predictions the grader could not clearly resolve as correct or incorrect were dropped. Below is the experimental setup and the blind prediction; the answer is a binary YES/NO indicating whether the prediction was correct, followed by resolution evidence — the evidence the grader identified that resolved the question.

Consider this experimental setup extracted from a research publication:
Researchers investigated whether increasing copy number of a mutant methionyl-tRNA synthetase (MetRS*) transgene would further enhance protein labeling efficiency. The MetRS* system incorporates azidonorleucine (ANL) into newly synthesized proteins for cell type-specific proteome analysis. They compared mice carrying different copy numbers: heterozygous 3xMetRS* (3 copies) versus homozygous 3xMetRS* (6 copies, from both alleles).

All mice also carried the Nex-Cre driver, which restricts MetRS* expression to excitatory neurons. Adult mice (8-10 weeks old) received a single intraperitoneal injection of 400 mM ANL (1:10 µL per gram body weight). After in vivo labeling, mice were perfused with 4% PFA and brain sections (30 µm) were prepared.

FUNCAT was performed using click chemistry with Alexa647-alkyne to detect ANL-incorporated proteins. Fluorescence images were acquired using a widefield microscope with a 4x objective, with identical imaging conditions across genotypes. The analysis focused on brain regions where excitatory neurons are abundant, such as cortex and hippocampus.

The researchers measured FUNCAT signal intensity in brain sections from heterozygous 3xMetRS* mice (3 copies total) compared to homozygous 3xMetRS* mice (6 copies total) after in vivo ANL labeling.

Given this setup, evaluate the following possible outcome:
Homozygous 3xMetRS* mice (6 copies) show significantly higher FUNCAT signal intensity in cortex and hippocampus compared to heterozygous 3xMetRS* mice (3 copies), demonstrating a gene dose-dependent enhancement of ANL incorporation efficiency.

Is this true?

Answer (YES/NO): NO